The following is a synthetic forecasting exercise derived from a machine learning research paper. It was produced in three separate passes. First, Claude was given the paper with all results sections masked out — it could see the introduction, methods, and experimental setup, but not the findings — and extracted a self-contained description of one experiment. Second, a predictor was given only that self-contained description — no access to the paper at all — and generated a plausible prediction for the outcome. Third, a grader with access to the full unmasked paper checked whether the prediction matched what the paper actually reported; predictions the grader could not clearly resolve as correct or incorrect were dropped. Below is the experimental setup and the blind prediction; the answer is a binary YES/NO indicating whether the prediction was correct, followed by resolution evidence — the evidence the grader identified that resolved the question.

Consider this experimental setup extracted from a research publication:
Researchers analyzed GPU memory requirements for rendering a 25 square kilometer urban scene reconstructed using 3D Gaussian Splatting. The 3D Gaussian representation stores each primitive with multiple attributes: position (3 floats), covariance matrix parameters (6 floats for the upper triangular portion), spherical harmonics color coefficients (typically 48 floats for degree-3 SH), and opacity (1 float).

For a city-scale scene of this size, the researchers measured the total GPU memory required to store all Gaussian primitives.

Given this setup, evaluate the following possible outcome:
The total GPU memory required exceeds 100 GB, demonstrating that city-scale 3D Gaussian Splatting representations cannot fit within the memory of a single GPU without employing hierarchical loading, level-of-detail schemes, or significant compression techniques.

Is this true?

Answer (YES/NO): NO